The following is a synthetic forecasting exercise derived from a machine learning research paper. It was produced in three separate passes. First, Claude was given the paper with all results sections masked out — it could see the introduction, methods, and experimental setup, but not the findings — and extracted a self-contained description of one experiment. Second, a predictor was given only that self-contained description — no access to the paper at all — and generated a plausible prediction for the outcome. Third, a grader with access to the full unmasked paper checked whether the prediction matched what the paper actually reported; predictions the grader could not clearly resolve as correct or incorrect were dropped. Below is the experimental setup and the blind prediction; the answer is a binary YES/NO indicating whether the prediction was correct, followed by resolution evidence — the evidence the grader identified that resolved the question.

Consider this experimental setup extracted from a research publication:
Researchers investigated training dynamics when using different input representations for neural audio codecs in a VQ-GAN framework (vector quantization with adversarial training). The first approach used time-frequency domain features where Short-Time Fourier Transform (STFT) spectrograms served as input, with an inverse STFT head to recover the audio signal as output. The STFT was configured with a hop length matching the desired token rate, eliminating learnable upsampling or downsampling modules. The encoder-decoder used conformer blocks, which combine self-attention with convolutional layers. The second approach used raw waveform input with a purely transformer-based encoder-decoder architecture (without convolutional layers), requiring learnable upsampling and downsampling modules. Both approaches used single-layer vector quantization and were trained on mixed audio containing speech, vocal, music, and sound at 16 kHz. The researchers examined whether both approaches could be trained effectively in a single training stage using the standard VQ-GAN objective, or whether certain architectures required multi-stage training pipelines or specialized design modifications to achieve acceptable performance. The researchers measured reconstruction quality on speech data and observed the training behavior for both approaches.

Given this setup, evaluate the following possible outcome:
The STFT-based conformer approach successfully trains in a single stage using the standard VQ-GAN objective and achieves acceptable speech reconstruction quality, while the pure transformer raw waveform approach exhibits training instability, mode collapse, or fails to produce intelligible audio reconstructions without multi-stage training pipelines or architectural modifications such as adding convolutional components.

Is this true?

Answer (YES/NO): YES